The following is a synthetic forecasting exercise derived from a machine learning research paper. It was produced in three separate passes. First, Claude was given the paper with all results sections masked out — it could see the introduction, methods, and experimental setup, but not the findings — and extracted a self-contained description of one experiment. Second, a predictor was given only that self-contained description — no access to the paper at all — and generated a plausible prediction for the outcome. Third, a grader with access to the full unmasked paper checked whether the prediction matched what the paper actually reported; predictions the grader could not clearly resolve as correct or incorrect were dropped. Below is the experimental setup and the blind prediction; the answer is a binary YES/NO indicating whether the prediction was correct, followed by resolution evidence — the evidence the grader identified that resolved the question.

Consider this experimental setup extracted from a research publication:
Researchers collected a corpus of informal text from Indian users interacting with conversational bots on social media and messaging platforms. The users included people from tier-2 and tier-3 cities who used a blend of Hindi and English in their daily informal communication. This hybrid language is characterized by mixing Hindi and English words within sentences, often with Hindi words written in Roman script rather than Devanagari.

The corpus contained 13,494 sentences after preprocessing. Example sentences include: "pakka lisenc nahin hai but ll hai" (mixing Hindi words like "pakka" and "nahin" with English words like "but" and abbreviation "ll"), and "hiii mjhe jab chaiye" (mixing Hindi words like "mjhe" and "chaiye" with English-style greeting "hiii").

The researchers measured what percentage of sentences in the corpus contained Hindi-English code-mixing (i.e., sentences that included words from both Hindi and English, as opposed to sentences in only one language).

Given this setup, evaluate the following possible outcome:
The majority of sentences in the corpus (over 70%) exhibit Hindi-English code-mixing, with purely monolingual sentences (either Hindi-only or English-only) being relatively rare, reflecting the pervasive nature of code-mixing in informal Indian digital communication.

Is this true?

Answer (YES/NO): NO